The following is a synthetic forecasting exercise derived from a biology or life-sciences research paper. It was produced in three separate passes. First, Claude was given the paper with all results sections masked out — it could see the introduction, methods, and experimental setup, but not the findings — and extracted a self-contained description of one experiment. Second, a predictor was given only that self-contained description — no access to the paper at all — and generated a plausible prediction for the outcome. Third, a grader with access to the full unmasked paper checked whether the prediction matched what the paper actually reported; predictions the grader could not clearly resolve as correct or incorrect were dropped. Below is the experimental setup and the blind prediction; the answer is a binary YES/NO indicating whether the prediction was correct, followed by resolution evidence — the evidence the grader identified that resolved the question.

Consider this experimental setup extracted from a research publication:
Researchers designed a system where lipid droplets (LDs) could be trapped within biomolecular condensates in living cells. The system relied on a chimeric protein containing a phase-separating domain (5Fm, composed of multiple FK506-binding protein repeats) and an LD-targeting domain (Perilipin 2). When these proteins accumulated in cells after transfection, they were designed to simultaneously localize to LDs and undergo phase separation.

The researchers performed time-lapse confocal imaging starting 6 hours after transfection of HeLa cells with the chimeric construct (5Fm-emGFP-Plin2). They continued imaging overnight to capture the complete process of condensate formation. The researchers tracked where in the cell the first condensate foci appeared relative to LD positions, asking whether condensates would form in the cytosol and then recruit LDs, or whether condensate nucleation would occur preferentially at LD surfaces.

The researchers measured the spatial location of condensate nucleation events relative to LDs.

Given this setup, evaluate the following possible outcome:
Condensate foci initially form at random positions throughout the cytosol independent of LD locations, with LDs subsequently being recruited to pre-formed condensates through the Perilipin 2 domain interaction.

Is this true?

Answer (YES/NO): NO